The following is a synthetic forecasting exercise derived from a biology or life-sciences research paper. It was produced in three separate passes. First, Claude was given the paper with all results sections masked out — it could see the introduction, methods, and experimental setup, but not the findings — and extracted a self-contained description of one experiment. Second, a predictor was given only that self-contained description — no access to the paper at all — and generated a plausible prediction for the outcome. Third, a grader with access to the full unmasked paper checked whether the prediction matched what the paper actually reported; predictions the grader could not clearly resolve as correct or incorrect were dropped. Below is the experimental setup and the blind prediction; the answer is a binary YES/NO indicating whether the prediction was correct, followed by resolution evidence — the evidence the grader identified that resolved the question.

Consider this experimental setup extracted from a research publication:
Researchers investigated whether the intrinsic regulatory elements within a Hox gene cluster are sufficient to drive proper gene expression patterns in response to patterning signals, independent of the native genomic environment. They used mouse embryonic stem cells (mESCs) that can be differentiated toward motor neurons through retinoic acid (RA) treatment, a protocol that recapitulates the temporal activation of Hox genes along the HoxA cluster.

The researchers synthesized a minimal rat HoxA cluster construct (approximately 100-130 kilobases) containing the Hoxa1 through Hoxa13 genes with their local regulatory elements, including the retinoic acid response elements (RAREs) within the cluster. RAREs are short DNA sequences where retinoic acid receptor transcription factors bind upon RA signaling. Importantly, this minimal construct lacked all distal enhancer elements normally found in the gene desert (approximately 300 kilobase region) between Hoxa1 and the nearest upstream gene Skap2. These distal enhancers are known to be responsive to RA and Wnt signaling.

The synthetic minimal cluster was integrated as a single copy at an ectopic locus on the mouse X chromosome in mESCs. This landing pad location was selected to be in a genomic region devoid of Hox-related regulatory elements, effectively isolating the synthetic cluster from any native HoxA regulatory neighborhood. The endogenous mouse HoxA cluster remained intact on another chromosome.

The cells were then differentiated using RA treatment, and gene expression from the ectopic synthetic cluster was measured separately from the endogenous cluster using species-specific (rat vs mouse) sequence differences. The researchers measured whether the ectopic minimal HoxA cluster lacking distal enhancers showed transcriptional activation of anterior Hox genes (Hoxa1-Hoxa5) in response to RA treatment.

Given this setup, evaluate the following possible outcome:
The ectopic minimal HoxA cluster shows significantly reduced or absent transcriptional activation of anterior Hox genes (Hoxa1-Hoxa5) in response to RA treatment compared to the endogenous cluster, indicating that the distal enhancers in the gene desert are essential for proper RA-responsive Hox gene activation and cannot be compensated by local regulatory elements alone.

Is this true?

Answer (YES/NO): NO